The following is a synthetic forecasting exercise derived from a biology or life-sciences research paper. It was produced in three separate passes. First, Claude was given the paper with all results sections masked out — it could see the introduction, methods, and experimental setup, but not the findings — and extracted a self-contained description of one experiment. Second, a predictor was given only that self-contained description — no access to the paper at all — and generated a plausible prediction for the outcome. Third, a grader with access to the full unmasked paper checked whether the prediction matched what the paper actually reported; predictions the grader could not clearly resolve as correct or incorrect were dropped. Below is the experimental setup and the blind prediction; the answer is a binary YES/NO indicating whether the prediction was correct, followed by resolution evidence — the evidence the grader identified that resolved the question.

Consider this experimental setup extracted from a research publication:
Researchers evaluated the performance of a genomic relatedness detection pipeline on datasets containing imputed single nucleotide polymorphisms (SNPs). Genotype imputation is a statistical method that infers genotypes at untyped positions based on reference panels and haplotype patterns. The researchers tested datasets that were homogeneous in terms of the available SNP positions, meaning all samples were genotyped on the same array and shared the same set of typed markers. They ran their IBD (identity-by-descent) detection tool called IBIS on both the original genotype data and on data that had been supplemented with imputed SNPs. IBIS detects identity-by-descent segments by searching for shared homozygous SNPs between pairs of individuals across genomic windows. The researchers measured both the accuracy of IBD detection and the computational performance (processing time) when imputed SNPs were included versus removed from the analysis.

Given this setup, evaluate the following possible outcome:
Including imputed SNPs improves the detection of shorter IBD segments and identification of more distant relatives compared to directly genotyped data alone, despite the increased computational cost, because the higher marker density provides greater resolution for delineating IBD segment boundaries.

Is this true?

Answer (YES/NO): NO